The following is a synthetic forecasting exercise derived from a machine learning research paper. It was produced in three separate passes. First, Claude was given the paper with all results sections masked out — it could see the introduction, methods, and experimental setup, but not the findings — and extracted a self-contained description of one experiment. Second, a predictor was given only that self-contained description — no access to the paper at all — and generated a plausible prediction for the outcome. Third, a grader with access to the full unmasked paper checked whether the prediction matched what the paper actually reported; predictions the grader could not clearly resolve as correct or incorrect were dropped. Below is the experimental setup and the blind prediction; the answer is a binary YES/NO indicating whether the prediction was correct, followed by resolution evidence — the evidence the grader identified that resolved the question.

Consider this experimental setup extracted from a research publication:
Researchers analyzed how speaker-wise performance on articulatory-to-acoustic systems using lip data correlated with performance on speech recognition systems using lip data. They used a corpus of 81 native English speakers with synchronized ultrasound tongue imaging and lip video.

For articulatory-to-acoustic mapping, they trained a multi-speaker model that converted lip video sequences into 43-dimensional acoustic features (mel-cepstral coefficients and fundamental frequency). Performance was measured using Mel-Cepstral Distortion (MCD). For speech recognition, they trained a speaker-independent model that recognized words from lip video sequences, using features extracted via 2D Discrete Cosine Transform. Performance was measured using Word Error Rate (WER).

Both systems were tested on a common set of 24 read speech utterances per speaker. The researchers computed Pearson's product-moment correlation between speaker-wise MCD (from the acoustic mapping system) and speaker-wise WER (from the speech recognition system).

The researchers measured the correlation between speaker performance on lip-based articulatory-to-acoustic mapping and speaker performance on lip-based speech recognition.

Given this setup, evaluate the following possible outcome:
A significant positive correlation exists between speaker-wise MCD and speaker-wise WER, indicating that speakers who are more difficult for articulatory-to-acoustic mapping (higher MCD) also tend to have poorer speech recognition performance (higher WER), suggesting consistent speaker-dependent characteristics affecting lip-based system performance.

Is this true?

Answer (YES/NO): NO